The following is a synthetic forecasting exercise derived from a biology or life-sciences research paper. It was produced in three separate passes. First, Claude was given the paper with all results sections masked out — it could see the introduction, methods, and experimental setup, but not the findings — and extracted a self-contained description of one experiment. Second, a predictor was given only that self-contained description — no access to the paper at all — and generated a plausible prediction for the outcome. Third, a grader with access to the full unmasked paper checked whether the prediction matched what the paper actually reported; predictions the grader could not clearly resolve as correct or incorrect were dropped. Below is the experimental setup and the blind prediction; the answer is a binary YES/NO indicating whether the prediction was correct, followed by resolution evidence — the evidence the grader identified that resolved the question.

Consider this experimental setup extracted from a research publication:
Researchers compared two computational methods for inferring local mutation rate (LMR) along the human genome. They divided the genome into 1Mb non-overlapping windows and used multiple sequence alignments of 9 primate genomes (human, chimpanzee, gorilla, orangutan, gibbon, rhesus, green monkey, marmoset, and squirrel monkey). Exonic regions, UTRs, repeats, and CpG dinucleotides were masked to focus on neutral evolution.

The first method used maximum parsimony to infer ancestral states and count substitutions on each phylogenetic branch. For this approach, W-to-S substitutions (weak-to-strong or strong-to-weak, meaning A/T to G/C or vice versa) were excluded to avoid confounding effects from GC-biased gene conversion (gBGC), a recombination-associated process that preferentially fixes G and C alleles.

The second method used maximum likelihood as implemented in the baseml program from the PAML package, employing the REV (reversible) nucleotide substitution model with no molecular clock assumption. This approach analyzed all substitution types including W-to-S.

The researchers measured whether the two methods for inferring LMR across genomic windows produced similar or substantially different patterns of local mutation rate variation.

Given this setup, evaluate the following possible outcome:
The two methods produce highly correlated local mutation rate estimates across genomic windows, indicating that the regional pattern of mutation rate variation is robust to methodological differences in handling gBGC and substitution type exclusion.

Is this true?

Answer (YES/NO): YES